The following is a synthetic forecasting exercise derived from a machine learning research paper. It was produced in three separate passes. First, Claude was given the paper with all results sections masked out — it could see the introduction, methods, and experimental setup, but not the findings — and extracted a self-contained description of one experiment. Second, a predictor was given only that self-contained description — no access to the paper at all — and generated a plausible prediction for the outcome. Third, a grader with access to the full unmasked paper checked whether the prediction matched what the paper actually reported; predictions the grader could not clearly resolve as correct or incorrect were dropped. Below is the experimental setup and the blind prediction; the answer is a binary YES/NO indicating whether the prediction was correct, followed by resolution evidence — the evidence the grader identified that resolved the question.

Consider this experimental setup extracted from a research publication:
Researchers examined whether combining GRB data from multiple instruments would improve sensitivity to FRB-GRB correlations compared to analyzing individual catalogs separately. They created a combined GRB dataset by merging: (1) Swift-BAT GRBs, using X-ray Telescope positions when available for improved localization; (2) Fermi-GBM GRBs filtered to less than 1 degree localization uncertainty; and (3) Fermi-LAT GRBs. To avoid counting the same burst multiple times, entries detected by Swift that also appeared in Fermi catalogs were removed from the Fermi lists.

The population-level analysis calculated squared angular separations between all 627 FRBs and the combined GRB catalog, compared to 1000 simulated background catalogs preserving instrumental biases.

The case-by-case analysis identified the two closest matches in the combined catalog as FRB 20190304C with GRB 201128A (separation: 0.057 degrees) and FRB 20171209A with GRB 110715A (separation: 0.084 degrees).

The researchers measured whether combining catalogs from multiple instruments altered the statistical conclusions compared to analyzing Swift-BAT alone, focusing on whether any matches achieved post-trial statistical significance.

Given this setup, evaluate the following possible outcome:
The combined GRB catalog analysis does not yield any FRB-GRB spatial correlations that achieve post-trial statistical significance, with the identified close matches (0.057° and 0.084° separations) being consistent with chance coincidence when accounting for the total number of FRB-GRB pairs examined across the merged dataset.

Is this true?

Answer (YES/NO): YES